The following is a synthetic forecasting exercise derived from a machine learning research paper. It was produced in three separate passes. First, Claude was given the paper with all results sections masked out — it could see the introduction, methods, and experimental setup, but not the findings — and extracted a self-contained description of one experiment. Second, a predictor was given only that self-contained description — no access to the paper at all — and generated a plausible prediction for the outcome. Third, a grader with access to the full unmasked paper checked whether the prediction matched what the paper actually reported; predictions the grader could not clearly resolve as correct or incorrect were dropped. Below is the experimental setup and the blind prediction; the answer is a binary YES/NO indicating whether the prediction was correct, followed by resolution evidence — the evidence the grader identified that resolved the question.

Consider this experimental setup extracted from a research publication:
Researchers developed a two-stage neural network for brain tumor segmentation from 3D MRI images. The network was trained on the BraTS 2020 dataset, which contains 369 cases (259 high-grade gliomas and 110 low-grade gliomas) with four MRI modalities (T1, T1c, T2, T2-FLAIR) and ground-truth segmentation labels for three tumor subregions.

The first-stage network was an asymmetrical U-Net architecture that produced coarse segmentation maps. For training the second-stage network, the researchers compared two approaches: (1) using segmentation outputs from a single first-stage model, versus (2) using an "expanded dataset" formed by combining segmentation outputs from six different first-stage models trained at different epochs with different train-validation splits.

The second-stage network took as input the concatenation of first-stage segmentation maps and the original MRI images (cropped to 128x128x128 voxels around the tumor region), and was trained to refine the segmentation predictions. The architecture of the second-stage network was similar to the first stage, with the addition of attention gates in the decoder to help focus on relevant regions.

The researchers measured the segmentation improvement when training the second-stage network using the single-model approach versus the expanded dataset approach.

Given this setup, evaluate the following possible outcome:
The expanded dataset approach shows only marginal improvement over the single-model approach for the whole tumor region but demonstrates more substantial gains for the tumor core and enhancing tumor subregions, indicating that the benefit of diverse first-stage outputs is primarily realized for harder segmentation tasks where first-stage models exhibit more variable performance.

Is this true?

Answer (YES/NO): NO